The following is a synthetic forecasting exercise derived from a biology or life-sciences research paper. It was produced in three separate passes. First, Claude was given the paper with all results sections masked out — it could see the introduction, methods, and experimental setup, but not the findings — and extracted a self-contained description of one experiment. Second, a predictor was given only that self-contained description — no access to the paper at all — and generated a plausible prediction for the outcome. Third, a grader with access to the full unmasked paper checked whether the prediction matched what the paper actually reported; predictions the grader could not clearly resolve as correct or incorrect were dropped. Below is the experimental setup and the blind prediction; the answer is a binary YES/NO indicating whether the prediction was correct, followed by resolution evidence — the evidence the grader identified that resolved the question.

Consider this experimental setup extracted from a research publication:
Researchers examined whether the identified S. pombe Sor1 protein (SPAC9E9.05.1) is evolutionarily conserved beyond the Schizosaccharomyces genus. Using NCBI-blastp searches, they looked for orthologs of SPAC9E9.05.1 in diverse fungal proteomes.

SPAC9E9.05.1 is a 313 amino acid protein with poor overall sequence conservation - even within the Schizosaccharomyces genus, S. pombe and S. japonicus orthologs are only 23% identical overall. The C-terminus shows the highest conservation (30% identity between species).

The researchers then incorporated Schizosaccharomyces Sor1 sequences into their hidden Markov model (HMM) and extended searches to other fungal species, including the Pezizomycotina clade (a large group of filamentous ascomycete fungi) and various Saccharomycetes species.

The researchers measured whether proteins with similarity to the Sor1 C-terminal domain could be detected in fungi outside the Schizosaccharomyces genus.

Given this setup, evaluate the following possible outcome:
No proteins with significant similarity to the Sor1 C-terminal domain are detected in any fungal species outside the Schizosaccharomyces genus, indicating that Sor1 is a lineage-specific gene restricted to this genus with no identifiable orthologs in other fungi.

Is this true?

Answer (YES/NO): NO